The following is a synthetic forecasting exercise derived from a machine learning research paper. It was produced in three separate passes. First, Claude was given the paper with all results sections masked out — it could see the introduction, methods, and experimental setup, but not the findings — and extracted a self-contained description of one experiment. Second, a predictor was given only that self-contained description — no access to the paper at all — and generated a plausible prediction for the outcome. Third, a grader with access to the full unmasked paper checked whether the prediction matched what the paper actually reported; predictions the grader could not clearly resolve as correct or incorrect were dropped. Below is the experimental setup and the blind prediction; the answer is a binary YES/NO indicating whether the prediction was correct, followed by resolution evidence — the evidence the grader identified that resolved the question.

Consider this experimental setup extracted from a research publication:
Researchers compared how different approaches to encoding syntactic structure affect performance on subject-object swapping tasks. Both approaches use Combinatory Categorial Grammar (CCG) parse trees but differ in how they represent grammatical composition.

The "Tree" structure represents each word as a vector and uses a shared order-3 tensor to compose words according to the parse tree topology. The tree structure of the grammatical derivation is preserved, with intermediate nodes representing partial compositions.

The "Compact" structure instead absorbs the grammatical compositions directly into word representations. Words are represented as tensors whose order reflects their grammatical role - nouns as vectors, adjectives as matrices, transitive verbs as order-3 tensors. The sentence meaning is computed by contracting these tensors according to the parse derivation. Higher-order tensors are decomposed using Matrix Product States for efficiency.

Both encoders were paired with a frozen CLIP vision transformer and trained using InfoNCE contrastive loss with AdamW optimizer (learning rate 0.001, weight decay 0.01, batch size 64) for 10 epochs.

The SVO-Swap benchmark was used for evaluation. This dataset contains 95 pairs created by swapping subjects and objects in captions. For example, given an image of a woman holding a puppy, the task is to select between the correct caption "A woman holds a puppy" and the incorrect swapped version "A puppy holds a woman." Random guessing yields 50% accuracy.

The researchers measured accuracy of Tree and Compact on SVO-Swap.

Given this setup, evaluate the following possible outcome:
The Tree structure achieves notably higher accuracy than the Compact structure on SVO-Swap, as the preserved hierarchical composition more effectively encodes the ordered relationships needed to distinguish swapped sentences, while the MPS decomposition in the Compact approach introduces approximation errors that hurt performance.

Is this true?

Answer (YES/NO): NO